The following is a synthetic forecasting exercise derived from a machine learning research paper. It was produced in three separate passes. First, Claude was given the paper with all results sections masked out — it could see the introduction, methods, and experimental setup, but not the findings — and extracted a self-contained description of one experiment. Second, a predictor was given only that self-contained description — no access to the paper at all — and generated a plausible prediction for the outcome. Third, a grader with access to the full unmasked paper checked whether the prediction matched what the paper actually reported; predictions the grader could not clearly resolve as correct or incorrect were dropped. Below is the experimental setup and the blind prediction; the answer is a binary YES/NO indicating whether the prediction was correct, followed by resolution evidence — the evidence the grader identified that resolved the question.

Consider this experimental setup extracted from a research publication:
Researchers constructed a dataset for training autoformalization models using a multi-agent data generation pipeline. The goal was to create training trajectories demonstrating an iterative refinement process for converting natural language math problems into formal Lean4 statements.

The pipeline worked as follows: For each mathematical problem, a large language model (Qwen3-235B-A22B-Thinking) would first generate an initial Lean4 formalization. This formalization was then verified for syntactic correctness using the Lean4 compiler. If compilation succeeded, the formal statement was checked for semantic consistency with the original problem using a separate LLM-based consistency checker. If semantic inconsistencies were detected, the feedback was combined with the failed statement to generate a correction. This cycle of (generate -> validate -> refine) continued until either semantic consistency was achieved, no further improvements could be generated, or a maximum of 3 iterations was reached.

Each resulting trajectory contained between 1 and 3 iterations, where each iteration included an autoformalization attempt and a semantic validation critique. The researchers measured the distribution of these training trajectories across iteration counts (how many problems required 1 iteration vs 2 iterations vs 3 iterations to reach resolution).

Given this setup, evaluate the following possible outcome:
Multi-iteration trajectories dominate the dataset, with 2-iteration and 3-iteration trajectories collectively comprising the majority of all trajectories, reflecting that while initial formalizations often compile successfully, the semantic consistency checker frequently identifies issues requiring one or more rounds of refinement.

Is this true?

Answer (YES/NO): NO